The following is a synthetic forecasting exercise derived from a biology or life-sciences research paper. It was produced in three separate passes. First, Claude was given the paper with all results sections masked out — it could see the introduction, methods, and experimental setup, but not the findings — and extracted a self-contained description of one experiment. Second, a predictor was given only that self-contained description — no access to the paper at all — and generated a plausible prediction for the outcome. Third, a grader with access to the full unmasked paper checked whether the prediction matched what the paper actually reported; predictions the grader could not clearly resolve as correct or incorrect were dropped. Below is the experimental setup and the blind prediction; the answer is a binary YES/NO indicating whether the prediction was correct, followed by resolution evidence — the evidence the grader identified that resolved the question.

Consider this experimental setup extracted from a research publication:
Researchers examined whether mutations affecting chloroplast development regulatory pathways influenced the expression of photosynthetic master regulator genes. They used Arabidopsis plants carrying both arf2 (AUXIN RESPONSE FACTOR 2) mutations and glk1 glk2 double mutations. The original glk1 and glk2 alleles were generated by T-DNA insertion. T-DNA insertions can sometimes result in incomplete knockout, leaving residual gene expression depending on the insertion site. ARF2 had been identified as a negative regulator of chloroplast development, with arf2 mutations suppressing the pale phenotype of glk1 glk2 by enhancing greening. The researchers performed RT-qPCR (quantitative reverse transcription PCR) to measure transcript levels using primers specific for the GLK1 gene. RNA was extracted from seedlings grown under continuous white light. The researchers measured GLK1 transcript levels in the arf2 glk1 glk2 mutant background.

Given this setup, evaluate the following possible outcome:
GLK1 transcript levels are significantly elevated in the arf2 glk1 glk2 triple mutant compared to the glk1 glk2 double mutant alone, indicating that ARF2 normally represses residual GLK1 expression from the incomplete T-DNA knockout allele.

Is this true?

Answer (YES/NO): YES